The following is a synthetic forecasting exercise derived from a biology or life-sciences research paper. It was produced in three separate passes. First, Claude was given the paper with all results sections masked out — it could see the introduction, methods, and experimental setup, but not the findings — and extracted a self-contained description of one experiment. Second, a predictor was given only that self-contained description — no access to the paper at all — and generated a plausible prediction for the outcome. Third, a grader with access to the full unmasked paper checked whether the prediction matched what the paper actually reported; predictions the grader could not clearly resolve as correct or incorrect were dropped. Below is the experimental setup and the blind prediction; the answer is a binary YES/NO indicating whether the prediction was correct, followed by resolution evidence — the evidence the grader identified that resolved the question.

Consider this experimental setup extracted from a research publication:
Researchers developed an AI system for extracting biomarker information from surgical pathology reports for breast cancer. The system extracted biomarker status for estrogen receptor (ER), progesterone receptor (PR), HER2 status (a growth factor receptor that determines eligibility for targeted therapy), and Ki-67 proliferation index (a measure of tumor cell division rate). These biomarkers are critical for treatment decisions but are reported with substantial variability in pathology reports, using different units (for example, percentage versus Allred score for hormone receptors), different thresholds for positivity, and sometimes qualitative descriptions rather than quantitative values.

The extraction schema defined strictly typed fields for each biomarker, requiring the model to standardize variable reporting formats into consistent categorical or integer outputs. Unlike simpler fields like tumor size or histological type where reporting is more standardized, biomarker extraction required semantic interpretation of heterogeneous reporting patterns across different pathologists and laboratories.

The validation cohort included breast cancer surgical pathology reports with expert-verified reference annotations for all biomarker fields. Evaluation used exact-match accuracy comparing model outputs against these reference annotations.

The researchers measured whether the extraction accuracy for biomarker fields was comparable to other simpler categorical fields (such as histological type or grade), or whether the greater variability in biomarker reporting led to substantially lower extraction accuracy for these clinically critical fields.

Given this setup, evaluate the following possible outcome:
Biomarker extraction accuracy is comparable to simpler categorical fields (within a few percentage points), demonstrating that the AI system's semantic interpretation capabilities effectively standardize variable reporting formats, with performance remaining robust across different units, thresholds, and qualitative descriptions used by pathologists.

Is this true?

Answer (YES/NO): YES